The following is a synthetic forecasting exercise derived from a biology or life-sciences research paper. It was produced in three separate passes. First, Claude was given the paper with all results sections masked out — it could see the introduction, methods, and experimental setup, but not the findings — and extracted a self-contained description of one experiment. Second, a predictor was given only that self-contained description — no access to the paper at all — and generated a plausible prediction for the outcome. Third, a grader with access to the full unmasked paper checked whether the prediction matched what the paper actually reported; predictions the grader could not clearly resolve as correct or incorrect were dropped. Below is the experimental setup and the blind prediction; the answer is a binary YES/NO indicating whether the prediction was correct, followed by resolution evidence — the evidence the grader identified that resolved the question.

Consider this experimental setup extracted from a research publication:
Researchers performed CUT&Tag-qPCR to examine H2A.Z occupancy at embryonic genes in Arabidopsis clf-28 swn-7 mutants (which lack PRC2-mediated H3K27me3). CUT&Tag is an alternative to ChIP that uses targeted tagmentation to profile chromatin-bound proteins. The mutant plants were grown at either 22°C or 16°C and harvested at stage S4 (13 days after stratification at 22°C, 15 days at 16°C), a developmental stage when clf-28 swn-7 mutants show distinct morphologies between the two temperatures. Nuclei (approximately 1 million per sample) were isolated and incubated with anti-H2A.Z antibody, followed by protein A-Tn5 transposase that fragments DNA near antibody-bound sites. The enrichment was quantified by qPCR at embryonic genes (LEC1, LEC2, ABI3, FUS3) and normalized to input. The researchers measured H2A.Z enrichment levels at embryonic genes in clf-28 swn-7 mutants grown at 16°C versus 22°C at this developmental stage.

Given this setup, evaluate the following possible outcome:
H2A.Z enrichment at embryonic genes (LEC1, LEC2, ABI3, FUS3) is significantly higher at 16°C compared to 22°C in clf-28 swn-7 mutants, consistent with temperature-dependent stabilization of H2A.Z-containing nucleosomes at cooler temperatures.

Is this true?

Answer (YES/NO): YES